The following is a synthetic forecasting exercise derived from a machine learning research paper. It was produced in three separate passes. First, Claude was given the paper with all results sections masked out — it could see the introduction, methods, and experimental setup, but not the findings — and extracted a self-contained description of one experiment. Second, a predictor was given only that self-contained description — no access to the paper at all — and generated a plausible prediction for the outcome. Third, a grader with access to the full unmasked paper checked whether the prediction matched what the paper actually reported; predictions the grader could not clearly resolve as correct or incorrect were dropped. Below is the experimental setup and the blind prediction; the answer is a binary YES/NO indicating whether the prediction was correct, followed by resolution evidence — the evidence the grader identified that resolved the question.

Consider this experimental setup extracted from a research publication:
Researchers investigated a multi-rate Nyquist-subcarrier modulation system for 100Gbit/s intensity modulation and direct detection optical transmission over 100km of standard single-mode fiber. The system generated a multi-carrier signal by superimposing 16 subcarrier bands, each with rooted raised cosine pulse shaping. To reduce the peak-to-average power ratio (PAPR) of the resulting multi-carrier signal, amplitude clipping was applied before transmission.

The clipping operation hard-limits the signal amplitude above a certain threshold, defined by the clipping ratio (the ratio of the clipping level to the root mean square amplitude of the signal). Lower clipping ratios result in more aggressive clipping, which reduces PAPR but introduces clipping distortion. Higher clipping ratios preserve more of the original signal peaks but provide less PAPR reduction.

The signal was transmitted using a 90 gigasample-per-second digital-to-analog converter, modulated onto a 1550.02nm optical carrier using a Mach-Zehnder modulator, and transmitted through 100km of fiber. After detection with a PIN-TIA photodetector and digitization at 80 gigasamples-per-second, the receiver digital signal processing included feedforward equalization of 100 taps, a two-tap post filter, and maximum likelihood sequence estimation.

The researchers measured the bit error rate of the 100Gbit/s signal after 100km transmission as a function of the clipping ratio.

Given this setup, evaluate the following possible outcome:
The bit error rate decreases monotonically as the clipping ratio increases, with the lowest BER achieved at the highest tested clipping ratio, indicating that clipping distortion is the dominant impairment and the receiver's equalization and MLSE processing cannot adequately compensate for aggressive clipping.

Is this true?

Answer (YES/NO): NO